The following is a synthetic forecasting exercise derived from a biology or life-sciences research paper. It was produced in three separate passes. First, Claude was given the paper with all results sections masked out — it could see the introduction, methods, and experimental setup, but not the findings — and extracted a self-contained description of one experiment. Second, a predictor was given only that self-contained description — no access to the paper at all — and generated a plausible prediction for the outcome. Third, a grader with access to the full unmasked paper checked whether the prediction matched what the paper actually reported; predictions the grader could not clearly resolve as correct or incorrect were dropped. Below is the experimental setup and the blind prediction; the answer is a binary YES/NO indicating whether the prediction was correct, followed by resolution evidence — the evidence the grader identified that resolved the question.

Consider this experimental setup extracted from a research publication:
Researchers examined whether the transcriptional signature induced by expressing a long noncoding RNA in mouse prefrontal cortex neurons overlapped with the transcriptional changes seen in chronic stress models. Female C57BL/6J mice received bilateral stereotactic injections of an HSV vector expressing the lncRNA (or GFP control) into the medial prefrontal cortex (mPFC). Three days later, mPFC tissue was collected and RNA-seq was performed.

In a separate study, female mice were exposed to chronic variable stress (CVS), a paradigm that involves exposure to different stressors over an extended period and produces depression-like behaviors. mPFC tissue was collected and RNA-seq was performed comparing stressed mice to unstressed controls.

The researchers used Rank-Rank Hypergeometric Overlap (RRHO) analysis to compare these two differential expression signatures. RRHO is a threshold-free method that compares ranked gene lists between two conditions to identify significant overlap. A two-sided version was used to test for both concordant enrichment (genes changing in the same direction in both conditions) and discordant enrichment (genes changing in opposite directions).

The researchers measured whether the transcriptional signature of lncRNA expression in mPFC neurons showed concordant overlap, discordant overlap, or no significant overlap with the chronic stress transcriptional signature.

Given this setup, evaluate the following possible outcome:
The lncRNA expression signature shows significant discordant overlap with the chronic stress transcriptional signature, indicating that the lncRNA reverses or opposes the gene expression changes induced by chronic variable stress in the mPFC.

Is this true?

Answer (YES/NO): NO